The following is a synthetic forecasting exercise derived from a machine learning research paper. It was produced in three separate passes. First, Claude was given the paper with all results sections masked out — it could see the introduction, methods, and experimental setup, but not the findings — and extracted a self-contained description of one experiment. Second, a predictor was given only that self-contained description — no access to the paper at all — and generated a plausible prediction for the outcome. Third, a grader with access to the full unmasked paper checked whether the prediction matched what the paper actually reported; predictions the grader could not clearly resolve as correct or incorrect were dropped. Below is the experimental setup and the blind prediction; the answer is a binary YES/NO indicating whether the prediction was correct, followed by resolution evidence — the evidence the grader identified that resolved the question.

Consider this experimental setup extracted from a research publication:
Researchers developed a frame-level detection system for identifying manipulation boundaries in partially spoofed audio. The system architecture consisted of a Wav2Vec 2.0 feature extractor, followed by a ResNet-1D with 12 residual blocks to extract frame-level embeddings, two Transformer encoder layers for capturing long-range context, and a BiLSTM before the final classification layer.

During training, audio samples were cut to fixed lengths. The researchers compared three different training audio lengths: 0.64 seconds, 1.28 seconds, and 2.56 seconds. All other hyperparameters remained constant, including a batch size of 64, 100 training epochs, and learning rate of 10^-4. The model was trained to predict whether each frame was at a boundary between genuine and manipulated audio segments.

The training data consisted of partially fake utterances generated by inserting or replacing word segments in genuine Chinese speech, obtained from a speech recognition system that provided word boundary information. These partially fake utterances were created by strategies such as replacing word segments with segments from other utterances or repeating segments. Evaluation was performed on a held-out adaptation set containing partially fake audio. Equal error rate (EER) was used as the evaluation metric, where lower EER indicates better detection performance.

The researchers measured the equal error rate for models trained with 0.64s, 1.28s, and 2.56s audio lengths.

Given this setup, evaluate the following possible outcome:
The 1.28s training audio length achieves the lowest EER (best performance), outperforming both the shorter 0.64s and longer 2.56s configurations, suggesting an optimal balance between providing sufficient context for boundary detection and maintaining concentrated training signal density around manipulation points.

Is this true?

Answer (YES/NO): YES